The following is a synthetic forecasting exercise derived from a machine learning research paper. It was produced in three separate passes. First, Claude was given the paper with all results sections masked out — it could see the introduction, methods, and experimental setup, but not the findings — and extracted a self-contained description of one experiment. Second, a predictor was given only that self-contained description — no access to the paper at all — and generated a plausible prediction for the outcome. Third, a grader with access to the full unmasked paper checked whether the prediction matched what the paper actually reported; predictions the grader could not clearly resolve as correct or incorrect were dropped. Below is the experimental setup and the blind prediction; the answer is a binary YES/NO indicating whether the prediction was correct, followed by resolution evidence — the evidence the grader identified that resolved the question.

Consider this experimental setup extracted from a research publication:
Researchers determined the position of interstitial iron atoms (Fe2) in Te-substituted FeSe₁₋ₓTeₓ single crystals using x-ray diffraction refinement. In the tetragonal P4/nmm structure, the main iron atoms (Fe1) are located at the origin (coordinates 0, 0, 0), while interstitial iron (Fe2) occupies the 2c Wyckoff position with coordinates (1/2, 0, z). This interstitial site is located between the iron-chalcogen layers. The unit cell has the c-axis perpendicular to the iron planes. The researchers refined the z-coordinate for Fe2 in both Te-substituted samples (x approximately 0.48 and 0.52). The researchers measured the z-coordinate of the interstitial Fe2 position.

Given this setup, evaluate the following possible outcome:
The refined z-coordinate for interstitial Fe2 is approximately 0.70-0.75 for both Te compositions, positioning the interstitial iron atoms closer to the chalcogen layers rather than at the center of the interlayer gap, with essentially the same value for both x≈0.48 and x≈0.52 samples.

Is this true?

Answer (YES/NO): NO